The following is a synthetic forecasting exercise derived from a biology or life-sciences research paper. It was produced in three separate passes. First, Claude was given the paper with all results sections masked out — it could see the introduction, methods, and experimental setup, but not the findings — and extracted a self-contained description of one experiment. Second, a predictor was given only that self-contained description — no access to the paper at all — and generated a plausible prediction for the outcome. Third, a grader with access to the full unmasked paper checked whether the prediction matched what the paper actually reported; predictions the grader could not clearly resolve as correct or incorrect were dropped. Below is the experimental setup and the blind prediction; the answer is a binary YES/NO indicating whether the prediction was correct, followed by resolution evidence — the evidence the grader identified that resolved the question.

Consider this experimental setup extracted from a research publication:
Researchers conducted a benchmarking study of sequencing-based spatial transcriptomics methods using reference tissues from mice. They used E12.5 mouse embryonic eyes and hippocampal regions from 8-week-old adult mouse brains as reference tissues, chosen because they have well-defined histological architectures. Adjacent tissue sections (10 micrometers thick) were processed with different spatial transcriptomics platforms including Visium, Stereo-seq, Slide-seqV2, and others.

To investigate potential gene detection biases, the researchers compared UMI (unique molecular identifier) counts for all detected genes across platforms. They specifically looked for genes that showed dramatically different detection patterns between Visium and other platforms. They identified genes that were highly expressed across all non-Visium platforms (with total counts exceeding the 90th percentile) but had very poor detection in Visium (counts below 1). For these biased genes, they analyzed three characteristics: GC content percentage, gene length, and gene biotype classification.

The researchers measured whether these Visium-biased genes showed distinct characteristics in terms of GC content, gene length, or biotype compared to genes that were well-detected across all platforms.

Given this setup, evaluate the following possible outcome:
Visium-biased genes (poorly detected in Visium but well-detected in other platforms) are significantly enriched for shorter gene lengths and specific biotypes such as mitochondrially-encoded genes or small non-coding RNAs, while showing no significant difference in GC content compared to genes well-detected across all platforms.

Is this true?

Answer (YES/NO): NO